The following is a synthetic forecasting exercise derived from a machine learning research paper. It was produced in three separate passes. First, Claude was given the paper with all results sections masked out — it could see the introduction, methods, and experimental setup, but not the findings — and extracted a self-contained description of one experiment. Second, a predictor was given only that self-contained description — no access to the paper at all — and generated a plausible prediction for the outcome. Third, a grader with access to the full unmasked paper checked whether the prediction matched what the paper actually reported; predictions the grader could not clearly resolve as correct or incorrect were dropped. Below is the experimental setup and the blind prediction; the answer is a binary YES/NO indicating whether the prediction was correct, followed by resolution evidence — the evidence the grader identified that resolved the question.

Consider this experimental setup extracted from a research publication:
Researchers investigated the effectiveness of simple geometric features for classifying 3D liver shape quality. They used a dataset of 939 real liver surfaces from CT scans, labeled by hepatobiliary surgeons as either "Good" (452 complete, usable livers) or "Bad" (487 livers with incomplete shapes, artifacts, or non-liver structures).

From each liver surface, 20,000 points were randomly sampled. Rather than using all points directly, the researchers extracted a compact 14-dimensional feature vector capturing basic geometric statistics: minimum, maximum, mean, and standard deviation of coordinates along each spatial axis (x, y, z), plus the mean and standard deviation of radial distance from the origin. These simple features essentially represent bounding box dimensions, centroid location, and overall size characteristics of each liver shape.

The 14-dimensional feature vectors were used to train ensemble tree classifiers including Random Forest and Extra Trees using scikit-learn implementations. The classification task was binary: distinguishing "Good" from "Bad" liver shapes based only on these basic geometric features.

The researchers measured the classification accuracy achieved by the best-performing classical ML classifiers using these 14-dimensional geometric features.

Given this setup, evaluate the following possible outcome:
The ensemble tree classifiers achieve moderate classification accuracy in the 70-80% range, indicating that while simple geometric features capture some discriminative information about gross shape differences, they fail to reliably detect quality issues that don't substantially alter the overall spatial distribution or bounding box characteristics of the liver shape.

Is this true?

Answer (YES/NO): NO